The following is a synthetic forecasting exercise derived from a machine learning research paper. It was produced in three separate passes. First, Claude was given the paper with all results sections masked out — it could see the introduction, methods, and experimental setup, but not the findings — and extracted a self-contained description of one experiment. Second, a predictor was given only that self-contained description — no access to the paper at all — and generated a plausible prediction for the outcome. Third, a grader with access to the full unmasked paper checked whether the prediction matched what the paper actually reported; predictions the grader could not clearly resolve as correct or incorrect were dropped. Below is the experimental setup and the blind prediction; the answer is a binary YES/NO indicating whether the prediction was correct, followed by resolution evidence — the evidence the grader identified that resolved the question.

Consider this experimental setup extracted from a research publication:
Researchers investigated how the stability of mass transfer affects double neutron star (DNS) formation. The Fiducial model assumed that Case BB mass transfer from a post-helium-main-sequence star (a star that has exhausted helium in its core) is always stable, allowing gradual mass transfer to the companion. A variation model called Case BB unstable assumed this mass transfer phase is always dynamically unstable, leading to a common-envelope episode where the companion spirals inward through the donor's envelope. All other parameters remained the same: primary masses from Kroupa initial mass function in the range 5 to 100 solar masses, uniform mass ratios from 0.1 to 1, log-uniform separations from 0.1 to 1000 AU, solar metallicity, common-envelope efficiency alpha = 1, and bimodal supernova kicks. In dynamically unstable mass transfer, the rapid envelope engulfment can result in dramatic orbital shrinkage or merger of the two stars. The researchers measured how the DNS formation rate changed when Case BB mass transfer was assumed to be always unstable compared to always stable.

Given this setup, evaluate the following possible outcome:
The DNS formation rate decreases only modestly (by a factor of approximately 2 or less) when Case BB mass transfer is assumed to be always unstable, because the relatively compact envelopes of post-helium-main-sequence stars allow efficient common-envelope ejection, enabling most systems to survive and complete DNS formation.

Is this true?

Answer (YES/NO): NO